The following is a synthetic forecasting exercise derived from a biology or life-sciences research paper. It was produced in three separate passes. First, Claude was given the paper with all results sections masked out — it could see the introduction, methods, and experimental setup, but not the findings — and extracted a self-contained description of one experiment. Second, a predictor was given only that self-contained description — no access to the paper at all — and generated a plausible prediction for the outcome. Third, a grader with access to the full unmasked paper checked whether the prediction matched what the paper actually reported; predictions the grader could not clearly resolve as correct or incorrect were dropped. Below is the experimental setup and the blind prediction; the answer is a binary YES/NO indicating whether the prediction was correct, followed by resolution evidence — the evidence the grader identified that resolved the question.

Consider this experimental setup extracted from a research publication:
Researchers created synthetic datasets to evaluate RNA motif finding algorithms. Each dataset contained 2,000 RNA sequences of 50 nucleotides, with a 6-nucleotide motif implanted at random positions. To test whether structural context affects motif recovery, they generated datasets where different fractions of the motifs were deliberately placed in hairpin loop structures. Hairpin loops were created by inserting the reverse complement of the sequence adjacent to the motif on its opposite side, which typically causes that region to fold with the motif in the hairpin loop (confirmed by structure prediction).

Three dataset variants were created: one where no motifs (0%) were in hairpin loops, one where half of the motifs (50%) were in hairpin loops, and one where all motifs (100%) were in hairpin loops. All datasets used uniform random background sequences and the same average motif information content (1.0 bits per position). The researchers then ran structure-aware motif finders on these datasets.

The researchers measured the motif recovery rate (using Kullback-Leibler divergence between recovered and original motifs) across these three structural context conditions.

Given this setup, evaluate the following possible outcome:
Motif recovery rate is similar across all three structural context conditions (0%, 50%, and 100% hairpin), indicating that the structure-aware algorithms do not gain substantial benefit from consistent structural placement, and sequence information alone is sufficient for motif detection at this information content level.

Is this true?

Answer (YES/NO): YES